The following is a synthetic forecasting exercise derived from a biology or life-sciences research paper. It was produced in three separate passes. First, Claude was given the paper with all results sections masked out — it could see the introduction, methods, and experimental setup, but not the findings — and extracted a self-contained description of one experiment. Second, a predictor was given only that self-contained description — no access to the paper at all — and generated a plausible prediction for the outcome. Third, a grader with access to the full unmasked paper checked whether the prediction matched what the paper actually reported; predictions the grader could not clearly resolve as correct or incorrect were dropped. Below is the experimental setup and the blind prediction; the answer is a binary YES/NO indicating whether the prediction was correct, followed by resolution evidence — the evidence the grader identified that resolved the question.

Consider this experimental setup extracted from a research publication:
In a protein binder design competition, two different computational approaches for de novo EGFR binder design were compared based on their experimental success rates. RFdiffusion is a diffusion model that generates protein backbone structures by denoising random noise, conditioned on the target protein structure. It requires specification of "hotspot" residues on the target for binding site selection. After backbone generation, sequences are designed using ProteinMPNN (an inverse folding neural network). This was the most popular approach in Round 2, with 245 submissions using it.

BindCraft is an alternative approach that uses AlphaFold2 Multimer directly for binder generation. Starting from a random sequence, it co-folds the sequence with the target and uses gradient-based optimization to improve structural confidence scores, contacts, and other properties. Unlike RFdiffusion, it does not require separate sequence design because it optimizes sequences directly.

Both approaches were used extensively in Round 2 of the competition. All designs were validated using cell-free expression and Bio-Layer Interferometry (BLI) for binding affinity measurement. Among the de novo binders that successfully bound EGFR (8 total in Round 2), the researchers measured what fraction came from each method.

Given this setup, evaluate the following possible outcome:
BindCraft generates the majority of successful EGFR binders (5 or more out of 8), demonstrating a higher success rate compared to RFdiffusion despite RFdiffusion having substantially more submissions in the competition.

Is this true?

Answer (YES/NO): YES